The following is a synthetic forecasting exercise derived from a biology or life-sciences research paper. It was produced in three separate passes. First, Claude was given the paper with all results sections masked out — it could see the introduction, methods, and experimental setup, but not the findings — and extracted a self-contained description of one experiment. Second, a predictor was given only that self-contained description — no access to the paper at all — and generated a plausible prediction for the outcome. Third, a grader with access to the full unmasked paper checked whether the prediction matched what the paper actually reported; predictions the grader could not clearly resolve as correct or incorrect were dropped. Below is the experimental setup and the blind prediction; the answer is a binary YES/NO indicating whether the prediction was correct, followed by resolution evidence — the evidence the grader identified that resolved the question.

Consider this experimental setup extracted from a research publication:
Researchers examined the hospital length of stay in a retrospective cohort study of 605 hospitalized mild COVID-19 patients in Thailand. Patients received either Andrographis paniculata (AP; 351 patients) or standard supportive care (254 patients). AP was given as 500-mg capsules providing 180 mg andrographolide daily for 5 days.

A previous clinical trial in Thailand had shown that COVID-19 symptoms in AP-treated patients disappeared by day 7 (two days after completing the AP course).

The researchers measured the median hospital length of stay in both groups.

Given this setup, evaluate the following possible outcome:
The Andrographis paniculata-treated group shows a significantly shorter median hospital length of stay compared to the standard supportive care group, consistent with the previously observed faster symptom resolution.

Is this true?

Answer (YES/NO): NO